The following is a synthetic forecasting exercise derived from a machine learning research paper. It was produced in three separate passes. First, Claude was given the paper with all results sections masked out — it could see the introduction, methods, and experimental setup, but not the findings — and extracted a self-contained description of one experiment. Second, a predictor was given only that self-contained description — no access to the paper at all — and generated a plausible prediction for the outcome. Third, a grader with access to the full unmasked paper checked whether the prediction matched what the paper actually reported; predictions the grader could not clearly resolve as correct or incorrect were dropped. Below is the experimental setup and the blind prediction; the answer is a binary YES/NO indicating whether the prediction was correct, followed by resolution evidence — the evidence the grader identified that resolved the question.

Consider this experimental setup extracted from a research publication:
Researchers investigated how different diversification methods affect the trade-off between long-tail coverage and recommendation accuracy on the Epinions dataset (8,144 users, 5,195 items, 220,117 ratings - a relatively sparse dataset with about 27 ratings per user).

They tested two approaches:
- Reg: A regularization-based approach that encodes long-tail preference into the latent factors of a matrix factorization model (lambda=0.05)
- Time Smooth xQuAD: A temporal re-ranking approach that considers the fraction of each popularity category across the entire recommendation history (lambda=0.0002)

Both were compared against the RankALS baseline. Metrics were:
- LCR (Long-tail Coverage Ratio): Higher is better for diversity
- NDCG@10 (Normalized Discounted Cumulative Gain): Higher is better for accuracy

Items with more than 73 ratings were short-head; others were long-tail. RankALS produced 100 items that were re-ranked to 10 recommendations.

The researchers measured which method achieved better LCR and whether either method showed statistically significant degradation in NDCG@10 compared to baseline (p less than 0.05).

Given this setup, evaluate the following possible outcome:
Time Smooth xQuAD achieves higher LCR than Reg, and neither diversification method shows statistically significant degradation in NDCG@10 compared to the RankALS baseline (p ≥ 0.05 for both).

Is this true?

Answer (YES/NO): NO